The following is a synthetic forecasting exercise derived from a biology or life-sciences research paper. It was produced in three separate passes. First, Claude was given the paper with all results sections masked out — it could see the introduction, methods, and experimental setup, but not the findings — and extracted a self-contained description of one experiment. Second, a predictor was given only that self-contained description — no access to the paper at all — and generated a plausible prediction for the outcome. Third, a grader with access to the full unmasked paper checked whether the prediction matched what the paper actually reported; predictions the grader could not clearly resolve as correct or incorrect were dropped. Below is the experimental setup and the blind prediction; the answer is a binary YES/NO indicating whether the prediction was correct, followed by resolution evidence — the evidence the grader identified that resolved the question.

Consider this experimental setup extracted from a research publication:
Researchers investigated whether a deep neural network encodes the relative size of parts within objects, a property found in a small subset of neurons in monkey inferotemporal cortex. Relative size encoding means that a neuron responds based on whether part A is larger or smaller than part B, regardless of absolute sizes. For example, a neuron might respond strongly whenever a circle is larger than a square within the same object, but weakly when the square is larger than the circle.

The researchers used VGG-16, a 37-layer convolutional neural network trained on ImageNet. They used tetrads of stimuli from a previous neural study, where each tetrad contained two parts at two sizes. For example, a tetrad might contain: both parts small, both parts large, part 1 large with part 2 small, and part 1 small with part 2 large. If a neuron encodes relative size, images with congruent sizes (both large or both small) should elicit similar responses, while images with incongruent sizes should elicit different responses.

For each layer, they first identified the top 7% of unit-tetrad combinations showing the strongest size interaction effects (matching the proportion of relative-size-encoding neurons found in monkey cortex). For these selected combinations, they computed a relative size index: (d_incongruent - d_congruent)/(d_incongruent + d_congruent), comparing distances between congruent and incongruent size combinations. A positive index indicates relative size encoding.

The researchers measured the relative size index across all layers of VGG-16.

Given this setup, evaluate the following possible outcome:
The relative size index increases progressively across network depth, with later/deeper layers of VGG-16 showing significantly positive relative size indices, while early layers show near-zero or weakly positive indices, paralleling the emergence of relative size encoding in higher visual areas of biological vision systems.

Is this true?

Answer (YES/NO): NO